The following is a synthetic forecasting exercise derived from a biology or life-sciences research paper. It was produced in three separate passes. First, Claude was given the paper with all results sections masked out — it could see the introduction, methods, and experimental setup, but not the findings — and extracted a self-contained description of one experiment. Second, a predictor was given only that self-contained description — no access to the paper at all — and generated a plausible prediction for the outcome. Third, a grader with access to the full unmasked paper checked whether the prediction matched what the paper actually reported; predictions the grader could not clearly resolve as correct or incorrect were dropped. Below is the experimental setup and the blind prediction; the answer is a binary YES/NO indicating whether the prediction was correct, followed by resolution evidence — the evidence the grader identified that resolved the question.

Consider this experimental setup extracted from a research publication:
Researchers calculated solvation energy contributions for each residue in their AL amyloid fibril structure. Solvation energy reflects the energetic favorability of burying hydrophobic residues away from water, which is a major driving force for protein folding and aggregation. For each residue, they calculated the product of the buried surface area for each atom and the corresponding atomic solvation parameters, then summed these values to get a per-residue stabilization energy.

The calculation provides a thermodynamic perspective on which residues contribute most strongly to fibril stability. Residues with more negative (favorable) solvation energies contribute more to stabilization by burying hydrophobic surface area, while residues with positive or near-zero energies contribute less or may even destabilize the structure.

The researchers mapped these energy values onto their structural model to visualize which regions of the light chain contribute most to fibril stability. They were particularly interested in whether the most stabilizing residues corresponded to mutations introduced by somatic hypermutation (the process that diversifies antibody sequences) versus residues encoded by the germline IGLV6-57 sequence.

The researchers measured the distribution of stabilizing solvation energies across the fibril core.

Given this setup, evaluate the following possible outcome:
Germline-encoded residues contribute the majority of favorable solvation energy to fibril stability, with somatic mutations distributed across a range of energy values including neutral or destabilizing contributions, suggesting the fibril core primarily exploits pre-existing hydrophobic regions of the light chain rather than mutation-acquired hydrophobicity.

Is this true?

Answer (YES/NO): YES